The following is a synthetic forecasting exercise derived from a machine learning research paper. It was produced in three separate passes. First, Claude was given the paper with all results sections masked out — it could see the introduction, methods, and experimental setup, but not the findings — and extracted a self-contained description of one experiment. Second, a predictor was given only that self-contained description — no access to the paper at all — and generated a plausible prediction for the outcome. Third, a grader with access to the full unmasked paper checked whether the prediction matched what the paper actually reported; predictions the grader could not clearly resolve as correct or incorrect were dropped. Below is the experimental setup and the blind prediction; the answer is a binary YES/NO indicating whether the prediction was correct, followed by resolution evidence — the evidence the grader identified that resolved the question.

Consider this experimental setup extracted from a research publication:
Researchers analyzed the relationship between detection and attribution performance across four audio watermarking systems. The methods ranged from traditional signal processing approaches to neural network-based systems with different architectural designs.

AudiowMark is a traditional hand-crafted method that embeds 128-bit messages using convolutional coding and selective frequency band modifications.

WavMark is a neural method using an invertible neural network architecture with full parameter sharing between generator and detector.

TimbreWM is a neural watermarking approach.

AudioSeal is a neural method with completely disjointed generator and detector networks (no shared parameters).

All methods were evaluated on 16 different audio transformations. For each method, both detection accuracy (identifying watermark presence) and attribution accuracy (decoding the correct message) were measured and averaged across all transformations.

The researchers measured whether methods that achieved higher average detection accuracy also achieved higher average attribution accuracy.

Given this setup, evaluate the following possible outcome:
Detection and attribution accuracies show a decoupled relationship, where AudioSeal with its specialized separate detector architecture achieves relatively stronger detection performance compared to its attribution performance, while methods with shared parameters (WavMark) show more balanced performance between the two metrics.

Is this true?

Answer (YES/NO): YES